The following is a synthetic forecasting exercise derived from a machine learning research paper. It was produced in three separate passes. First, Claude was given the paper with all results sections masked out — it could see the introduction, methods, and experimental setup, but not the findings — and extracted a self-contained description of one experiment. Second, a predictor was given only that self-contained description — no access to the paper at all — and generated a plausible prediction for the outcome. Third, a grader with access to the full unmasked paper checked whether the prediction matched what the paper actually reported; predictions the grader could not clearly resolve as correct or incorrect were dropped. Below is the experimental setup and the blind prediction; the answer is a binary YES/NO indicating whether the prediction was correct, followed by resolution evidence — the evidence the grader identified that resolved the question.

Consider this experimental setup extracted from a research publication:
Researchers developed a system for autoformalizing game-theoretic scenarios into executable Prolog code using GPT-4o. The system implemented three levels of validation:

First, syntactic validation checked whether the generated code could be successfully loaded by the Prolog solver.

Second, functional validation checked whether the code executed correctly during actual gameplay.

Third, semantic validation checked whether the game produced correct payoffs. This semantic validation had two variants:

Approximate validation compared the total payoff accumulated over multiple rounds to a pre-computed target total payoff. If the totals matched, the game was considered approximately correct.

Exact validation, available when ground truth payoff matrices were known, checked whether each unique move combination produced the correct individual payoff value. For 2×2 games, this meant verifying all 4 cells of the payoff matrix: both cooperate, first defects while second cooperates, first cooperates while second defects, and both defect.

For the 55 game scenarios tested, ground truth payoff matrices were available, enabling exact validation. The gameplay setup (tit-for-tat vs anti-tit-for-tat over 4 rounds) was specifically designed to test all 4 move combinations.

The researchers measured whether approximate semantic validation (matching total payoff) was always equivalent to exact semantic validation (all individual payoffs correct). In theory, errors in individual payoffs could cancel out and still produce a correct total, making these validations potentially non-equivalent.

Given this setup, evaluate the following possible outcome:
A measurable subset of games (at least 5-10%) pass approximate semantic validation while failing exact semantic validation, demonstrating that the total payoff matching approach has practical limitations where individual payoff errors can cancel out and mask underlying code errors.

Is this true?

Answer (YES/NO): NO